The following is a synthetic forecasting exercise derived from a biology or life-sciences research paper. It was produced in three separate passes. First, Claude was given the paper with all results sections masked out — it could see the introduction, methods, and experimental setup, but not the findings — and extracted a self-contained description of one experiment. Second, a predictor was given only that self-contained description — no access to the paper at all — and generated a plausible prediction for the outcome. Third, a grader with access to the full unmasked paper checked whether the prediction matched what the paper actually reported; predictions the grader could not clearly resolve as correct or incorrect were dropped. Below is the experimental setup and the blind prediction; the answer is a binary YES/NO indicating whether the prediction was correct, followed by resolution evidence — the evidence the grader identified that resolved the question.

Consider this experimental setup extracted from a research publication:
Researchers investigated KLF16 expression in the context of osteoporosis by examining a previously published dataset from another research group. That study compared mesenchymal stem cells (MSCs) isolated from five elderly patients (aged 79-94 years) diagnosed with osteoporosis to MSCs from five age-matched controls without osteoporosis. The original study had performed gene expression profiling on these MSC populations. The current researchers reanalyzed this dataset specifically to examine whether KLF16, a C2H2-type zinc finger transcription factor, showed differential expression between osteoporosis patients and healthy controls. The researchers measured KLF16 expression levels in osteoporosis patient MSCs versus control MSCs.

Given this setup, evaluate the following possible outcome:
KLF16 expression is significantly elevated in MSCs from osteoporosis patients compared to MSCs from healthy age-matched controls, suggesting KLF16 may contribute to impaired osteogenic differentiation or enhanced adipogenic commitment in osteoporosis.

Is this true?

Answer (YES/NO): YES